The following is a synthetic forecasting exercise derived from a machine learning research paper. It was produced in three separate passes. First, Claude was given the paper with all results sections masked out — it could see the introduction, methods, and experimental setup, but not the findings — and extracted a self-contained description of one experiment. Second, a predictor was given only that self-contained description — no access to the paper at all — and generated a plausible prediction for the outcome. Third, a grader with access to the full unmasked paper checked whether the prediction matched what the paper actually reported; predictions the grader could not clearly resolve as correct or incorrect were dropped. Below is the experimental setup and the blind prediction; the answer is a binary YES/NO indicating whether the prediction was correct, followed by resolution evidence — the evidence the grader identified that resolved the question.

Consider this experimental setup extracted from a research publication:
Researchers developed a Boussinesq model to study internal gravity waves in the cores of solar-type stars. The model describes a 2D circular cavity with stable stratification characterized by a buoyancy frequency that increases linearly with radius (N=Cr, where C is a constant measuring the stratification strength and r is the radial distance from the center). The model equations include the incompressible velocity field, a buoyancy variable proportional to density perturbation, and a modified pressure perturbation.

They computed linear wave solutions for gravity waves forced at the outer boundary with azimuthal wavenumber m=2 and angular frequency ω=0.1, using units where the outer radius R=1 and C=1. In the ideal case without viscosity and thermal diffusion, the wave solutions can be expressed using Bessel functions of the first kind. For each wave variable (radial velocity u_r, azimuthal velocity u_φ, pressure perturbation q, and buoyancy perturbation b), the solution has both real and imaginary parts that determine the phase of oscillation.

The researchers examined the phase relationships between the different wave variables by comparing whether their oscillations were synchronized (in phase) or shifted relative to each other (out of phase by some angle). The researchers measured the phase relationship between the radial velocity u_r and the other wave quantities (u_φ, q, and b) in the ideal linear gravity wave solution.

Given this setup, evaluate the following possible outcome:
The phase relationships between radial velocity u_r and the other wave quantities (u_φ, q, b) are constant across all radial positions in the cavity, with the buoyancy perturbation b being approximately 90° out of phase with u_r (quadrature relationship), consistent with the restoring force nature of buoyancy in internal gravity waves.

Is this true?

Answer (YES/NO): YES